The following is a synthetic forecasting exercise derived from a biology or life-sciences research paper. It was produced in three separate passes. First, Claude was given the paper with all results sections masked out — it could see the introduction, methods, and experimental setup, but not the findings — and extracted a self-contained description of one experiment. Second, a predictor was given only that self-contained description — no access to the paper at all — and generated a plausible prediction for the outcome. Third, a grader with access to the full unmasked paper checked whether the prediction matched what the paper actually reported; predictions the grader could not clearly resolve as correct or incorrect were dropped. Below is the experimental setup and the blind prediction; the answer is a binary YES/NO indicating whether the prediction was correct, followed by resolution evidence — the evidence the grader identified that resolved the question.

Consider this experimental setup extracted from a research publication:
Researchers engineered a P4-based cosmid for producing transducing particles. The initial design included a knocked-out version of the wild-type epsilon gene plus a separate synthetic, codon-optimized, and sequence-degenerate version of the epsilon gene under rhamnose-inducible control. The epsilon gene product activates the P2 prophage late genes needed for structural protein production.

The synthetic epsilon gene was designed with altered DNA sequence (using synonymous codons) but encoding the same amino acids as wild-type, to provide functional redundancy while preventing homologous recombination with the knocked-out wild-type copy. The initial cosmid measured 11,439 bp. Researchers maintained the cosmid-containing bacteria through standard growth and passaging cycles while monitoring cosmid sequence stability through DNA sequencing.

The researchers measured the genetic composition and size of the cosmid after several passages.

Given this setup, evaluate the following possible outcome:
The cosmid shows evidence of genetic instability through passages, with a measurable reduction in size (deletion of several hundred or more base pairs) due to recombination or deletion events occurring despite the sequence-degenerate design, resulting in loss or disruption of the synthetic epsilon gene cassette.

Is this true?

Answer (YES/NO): NO